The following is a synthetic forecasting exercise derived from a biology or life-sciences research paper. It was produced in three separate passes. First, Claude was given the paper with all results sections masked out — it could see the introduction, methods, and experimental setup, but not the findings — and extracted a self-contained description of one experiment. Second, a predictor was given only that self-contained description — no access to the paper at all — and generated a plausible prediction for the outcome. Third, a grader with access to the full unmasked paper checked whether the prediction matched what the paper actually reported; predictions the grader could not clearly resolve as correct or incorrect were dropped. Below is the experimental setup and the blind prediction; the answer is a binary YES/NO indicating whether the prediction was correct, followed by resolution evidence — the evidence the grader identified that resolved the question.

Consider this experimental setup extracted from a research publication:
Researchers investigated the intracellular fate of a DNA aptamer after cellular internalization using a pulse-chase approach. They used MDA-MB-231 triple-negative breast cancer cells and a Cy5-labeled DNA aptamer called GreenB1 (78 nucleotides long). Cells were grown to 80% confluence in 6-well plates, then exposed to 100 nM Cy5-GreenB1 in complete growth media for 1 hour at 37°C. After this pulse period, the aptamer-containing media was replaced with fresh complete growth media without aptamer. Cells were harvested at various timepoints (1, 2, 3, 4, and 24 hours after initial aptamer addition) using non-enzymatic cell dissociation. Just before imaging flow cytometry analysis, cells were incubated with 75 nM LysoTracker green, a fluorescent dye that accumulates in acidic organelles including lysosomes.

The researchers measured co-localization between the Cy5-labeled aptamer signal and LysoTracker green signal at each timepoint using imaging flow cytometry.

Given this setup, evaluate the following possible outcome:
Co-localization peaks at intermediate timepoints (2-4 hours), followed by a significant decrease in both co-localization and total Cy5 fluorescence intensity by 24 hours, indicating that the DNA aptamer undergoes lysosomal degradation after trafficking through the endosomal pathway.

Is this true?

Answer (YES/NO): NO